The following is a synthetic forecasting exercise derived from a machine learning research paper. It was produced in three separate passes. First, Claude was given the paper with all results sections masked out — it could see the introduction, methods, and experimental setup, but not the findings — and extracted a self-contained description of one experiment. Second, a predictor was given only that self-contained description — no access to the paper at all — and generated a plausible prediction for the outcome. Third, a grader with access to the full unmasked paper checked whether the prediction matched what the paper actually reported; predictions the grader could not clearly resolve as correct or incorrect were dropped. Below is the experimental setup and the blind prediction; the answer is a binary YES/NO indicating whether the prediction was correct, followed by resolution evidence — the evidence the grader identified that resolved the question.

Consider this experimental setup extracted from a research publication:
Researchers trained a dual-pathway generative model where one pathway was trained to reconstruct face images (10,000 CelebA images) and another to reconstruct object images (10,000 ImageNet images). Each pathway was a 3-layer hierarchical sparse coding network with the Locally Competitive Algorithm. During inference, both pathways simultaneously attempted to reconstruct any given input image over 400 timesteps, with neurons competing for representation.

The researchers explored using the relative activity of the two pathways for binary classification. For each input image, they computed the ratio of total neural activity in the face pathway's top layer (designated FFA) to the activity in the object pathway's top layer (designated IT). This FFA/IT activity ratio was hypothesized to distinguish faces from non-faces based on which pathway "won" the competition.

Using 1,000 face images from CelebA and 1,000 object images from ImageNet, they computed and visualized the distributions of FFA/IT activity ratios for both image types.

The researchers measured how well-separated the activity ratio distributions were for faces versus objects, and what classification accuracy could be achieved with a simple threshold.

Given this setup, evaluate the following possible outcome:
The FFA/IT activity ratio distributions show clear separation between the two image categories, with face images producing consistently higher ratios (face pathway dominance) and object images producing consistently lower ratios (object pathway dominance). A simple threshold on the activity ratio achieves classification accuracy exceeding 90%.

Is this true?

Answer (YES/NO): YES